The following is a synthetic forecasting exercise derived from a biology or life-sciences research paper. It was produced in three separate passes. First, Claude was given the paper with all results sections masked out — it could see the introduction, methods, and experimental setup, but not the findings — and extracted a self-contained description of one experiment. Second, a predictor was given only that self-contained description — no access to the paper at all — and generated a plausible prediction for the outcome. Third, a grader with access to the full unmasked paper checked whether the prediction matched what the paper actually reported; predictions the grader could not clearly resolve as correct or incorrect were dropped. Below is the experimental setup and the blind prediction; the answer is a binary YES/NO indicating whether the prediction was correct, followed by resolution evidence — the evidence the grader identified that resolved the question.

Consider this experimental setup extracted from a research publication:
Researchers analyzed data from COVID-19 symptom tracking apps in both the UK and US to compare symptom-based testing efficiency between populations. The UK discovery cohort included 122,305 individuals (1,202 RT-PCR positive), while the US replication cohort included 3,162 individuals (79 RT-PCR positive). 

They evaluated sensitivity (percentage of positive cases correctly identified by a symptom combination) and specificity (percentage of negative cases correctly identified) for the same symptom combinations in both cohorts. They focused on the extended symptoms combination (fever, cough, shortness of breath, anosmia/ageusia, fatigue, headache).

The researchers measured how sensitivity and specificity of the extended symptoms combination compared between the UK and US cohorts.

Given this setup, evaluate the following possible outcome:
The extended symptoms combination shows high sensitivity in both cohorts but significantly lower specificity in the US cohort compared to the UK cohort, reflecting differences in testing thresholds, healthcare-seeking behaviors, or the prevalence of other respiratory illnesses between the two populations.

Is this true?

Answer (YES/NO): YES